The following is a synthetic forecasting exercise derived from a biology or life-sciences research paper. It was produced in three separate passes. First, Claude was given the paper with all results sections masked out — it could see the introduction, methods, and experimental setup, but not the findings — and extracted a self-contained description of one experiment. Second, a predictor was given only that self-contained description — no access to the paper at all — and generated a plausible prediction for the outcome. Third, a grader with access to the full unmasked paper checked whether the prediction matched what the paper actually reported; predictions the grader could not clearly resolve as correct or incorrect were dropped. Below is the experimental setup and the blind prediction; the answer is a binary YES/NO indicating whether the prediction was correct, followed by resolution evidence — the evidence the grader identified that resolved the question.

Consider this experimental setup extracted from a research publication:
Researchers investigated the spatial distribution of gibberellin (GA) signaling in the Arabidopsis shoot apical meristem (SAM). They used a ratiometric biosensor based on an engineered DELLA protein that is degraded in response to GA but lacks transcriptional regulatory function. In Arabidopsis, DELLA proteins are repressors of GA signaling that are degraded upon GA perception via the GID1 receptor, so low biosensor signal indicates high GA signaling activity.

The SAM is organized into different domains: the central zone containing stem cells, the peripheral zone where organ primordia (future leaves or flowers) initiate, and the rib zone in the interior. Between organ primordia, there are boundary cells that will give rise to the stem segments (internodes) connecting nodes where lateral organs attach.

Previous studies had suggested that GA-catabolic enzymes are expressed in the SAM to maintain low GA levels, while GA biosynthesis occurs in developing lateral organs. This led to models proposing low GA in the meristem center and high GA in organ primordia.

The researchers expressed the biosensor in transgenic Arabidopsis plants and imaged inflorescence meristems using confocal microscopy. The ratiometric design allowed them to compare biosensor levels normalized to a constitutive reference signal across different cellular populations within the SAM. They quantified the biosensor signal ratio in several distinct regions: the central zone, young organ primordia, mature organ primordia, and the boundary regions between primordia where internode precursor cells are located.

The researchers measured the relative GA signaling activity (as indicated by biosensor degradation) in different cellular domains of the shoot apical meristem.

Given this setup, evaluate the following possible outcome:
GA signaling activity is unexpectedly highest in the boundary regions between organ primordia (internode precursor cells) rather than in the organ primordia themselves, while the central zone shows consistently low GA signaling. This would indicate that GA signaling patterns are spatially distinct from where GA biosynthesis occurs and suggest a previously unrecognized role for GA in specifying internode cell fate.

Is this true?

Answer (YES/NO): YES